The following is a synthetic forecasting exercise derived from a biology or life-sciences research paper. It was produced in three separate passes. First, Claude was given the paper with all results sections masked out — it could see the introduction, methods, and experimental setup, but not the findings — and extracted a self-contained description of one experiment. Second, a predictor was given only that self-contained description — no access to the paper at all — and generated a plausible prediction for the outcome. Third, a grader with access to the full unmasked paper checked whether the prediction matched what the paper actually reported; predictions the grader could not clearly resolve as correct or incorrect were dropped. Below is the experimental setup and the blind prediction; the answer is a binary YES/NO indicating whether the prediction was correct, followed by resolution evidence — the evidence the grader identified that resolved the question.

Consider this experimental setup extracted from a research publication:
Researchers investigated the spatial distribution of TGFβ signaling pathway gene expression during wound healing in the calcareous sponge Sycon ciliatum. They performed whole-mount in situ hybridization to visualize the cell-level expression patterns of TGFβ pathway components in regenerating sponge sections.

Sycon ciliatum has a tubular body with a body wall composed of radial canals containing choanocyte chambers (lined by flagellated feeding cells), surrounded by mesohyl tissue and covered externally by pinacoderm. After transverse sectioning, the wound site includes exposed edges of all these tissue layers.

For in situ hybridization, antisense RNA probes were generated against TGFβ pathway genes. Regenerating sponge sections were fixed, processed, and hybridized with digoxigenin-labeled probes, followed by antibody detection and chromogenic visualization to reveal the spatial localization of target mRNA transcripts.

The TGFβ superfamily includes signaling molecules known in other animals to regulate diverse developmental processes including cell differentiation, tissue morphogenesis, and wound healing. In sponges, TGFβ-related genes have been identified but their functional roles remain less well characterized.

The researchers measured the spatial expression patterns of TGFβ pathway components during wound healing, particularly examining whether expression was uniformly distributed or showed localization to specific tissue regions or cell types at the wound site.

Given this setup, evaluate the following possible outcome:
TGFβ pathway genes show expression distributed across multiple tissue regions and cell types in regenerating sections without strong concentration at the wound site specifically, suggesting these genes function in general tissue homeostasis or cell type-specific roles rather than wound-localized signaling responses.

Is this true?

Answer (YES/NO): NO